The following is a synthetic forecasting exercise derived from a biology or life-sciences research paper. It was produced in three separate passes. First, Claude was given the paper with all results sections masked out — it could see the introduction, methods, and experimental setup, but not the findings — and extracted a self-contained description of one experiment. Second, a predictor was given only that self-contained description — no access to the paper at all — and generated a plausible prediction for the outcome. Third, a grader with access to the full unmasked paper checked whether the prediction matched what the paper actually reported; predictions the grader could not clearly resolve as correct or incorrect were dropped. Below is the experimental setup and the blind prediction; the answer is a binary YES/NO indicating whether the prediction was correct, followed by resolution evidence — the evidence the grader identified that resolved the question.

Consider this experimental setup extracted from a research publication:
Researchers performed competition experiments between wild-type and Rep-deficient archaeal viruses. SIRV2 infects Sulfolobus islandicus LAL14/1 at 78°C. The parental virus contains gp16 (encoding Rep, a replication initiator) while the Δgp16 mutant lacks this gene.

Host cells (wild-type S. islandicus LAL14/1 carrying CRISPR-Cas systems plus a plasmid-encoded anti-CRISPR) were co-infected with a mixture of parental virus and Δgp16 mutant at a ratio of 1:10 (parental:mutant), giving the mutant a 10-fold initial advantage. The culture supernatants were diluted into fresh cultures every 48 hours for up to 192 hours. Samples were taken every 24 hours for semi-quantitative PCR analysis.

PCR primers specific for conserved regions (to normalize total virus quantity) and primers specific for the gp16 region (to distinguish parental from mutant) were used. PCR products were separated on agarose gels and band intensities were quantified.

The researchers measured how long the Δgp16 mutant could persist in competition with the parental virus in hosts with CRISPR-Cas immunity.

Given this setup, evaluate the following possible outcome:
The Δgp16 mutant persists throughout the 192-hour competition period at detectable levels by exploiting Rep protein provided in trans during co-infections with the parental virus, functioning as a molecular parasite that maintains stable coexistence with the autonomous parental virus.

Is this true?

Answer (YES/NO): NO